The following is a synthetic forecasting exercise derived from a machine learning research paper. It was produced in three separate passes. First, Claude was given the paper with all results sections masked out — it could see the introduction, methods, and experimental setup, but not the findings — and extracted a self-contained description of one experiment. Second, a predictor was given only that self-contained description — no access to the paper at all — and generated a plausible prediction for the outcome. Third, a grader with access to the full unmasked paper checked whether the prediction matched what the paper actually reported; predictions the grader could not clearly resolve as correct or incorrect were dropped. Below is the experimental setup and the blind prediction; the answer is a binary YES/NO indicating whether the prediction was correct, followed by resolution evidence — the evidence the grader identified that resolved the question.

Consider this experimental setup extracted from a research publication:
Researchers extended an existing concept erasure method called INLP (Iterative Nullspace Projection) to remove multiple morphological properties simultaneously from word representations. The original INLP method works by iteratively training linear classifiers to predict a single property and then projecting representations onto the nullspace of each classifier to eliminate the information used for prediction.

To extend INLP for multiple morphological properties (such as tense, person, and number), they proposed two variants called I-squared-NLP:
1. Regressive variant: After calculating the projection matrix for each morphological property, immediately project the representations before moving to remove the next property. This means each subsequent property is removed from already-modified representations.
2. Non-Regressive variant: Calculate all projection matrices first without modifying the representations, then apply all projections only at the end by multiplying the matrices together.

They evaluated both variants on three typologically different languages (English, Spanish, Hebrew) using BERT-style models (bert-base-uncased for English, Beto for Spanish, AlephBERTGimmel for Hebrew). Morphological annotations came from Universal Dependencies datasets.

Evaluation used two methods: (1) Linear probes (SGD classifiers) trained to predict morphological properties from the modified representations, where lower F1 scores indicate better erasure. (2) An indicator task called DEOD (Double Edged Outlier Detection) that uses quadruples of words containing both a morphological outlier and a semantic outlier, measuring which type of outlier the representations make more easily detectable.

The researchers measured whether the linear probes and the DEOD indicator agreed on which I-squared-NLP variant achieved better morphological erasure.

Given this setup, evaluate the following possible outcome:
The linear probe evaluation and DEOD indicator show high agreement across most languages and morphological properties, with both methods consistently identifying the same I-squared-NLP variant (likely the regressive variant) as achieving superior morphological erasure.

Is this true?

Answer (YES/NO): NO